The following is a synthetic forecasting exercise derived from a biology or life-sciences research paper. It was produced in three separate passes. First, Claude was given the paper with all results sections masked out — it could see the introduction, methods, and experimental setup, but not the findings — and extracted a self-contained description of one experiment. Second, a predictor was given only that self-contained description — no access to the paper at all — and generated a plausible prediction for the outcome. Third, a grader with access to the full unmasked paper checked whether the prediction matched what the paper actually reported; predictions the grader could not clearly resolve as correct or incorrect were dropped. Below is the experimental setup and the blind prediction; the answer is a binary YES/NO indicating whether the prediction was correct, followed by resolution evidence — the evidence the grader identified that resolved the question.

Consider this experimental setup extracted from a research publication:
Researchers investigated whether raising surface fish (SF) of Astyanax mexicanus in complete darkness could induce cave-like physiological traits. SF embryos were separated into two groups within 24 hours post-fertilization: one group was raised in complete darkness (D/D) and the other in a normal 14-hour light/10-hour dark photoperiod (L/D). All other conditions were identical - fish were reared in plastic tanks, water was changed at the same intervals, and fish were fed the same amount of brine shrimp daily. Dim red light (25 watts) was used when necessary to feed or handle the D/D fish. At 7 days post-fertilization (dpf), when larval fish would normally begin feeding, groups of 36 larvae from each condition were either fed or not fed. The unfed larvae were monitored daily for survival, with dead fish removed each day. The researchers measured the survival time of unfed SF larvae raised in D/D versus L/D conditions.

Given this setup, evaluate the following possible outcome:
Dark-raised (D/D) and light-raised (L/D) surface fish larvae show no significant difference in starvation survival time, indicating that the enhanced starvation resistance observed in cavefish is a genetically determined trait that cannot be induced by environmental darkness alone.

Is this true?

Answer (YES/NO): NO